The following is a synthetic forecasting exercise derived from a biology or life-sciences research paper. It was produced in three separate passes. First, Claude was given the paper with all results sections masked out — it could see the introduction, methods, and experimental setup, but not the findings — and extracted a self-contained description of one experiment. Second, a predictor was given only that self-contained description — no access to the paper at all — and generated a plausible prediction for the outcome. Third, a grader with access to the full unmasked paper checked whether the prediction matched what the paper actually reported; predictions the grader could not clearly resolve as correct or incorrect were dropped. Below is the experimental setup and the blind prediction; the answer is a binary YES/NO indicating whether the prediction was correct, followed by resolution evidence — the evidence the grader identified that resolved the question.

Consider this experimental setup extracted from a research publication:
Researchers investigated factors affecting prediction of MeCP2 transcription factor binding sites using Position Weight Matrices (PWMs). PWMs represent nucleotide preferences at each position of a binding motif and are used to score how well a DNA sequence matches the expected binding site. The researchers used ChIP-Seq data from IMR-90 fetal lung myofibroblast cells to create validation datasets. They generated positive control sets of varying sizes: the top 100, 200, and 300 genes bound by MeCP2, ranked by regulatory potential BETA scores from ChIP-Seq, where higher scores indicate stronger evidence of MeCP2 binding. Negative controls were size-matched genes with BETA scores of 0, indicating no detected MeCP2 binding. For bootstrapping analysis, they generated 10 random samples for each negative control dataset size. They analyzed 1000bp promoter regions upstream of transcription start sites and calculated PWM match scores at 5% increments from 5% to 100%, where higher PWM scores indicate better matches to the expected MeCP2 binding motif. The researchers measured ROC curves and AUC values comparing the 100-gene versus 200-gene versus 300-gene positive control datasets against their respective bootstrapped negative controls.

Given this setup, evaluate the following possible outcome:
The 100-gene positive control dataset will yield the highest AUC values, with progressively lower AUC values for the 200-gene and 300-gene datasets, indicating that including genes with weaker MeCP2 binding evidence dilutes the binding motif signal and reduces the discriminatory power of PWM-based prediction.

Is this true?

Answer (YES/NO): NO